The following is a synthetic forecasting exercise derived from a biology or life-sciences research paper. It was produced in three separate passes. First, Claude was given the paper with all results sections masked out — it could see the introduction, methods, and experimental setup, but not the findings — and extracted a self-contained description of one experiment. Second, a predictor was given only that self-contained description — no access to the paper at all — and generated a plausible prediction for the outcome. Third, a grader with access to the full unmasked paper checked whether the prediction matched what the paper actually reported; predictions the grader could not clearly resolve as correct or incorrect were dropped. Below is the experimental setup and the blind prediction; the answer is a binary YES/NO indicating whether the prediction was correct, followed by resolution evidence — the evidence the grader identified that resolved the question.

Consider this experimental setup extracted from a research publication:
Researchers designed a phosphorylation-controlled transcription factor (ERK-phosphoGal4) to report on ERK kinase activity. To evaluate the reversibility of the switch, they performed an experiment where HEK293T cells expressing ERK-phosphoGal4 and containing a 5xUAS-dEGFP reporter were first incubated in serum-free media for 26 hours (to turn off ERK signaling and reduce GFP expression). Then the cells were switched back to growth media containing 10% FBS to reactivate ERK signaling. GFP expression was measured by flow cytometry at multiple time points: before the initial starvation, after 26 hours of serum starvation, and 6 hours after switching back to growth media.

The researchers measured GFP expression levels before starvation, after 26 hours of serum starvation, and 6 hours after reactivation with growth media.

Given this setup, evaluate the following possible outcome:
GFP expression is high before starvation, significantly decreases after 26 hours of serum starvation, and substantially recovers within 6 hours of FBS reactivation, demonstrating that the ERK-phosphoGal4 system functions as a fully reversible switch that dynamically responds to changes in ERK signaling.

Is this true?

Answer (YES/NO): YES